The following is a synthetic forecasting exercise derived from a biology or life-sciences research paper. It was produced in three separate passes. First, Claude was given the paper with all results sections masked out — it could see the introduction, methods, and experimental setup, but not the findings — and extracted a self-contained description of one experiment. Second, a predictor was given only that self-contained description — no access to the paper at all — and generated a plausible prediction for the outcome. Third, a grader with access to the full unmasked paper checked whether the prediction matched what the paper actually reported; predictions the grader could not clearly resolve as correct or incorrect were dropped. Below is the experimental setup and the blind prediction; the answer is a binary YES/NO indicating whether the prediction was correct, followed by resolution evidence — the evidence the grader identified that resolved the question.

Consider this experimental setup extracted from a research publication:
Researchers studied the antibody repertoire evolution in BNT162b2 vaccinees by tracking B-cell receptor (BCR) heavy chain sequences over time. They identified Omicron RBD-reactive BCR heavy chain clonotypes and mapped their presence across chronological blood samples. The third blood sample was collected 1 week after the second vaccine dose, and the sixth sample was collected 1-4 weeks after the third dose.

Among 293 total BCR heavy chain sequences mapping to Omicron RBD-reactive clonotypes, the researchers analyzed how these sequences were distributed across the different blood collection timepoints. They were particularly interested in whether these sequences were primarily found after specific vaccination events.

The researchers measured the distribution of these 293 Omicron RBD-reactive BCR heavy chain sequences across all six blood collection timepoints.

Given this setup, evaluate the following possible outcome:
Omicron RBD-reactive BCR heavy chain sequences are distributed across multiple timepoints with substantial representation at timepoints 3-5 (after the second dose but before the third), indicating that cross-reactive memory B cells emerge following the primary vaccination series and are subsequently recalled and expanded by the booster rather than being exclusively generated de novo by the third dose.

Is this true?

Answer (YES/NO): NO